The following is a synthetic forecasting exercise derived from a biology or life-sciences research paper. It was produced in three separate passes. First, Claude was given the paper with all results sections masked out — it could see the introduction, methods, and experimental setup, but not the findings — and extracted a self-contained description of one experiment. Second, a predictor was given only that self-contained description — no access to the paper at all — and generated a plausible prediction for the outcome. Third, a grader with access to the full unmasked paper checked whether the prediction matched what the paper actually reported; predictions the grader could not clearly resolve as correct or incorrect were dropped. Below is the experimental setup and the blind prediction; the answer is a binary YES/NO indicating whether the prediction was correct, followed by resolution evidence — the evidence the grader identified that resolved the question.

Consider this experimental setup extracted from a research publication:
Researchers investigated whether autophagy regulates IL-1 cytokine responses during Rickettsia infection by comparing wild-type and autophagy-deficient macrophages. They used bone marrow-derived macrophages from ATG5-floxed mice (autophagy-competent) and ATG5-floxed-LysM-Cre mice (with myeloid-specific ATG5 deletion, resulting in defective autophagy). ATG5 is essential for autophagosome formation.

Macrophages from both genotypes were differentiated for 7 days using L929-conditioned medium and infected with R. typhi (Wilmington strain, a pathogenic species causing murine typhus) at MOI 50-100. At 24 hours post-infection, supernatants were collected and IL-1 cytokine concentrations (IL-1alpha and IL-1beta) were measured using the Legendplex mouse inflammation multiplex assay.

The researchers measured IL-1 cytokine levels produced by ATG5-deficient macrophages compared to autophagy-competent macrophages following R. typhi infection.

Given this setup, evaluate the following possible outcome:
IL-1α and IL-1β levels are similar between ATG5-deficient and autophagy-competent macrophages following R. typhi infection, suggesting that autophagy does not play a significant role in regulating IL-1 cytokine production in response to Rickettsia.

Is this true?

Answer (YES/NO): NO